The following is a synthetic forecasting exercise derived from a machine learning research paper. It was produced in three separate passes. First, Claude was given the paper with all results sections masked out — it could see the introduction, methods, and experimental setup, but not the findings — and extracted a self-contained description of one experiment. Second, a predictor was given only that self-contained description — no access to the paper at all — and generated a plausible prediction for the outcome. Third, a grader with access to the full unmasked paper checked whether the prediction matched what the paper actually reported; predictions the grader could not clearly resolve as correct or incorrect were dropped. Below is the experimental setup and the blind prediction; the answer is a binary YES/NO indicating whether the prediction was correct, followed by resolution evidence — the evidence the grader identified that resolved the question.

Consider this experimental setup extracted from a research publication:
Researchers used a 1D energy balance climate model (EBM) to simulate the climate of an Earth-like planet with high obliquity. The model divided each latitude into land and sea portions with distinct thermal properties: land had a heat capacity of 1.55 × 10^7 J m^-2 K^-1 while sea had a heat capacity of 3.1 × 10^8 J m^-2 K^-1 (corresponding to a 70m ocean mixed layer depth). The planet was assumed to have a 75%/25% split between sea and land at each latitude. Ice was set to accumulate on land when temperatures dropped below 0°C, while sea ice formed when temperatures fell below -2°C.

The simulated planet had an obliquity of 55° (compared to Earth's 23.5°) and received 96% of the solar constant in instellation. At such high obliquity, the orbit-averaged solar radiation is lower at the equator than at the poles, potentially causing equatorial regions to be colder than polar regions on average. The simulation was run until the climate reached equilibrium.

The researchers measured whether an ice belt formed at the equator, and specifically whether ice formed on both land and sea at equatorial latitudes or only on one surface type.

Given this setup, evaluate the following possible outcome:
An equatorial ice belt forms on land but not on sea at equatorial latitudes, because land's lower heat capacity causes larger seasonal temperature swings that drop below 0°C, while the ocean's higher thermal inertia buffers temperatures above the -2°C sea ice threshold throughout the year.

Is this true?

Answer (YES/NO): YES